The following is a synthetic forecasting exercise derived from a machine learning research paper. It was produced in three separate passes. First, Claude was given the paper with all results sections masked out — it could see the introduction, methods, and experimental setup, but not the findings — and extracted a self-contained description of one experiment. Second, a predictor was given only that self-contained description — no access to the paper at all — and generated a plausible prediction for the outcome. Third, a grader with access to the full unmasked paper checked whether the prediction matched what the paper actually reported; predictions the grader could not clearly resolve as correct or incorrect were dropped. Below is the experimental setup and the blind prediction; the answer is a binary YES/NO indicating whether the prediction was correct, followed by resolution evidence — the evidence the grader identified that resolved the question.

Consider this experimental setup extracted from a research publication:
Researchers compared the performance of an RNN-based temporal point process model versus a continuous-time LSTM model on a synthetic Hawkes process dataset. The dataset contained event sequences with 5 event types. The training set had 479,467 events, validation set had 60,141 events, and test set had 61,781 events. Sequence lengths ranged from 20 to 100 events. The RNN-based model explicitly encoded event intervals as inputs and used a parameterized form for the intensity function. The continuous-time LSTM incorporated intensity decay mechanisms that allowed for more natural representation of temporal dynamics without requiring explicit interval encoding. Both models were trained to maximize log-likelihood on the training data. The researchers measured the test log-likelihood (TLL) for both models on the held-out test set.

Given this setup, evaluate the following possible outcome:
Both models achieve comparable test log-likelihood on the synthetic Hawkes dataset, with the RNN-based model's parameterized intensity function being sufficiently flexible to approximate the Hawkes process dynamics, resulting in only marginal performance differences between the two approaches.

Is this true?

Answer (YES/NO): NO